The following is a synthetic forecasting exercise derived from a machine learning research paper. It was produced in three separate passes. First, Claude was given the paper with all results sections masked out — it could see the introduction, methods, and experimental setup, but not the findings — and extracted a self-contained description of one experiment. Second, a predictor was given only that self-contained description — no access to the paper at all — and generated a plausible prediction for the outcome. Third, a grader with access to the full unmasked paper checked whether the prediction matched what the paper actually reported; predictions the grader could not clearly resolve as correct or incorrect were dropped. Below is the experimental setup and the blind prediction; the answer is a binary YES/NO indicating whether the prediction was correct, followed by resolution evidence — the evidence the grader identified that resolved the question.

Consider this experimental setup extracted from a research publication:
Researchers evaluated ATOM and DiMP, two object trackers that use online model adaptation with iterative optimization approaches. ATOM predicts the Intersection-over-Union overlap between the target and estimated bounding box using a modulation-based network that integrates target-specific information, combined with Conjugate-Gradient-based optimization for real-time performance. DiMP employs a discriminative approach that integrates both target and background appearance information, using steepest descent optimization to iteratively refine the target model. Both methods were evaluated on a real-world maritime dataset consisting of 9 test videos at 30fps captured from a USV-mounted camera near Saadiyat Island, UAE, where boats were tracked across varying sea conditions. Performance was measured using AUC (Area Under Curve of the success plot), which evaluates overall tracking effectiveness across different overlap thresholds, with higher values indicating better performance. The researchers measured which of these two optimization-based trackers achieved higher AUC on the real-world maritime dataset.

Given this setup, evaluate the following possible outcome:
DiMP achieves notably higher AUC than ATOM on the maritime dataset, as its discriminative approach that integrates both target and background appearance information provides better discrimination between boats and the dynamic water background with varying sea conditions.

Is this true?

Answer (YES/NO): YES